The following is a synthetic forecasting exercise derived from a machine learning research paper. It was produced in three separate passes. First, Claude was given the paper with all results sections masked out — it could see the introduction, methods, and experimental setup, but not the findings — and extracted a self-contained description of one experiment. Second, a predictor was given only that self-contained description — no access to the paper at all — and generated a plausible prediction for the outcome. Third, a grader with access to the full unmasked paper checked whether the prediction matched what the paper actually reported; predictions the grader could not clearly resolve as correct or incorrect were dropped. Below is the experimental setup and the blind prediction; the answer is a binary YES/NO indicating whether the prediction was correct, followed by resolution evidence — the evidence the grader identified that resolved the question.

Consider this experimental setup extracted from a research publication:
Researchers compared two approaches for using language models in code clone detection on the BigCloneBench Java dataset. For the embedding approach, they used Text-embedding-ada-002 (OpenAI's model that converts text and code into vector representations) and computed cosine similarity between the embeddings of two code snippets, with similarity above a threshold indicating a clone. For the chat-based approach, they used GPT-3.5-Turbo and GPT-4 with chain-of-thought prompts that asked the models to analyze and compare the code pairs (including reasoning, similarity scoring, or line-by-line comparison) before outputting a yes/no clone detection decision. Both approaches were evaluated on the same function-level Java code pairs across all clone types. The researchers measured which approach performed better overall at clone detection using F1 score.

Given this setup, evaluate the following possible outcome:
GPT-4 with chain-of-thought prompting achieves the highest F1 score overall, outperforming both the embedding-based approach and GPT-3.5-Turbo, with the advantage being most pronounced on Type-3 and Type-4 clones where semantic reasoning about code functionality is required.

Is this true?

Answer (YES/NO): NO